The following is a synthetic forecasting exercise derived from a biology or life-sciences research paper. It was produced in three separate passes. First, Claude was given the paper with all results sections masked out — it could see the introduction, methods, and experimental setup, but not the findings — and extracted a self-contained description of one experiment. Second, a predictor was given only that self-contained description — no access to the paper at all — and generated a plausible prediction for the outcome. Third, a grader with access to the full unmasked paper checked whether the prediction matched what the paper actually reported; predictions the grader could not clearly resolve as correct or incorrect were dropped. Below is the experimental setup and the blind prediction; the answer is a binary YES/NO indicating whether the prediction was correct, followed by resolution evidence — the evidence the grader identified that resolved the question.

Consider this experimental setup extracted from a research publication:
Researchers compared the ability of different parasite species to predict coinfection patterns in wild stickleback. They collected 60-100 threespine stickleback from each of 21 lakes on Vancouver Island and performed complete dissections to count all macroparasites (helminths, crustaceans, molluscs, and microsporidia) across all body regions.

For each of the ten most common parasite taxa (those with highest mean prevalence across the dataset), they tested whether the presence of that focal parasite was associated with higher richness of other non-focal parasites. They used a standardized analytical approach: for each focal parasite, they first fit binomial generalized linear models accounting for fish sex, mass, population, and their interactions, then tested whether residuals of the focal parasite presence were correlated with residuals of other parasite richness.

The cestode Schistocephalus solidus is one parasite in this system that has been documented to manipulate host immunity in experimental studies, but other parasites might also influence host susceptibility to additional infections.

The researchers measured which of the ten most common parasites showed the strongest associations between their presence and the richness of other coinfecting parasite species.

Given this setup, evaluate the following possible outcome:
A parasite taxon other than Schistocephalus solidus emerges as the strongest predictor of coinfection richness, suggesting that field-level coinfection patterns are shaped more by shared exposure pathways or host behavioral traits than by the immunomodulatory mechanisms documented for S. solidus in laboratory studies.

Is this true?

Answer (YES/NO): NO